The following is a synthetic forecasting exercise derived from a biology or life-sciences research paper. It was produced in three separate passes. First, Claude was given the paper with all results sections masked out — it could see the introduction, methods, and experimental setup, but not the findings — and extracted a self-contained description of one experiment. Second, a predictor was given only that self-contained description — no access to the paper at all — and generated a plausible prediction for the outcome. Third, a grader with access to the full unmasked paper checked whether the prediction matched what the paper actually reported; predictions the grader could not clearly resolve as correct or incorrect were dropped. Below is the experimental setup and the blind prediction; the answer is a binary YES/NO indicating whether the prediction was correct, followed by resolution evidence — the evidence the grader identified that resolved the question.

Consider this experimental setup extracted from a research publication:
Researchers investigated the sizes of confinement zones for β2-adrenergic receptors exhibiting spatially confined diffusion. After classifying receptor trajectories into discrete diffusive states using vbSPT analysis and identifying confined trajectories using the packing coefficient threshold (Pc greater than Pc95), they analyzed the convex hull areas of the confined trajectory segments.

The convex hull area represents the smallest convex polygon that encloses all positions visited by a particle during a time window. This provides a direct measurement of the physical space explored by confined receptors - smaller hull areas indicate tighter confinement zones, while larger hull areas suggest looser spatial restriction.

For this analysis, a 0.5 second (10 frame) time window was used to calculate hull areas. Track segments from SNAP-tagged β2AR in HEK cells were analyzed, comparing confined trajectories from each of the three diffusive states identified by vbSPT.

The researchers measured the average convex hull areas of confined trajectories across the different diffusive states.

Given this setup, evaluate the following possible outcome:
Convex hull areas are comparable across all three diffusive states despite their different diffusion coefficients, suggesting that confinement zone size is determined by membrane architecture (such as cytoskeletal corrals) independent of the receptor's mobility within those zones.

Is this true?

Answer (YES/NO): NO